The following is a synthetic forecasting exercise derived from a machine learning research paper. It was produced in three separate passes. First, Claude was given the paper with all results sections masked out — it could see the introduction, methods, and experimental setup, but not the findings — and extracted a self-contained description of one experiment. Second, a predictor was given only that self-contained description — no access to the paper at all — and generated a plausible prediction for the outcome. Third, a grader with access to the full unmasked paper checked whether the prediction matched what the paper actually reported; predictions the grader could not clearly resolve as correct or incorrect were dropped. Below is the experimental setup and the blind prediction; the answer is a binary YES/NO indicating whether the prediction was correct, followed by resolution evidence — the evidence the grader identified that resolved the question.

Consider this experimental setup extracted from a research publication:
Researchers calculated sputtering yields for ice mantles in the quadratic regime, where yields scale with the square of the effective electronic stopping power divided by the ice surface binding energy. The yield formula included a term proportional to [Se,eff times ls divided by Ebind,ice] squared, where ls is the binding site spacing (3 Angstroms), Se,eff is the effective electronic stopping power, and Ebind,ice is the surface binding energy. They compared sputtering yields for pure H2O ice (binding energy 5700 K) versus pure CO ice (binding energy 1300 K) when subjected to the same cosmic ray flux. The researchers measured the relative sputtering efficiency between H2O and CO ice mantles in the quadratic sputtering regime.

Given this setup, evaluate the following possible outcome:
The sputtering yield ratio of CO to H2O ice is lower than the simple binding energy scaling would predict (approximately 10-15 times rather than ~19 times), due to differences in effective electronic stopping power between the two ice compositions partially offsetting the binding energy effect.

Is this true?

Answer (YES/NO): NO